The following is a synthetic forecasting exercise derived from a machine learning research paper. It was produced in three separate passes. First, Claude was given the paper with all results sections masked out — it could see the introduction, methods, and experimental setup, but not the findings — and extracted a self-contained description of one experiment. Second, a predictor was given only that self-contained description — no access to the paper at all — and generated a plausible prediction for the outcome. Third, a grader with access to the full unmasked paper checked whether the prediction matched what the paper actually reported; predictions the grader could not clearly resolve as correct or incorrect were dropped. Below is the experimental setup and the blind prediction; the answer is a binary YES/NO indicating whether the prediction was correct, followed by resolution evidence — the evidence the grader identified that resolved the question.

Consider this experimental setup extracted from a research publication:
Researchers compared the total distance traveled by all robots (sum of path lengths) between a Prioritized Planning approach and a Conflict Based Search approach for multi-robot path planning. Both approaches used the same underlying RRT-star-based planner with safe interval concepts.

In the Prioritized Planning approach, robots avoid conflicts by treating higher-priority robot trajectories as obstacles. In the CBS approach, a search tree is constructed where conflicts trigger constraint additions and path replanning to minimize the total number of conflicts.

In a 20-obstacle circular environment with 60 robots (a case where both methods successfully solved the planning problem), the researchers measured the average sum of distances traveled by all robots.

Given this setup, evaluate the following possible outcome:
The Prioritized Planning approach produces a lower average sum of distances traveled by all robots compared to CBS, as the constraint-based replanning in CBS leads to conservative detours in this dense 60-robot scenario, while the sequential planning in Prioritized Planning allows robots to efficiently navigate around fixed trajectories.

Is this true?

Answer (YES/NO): NO